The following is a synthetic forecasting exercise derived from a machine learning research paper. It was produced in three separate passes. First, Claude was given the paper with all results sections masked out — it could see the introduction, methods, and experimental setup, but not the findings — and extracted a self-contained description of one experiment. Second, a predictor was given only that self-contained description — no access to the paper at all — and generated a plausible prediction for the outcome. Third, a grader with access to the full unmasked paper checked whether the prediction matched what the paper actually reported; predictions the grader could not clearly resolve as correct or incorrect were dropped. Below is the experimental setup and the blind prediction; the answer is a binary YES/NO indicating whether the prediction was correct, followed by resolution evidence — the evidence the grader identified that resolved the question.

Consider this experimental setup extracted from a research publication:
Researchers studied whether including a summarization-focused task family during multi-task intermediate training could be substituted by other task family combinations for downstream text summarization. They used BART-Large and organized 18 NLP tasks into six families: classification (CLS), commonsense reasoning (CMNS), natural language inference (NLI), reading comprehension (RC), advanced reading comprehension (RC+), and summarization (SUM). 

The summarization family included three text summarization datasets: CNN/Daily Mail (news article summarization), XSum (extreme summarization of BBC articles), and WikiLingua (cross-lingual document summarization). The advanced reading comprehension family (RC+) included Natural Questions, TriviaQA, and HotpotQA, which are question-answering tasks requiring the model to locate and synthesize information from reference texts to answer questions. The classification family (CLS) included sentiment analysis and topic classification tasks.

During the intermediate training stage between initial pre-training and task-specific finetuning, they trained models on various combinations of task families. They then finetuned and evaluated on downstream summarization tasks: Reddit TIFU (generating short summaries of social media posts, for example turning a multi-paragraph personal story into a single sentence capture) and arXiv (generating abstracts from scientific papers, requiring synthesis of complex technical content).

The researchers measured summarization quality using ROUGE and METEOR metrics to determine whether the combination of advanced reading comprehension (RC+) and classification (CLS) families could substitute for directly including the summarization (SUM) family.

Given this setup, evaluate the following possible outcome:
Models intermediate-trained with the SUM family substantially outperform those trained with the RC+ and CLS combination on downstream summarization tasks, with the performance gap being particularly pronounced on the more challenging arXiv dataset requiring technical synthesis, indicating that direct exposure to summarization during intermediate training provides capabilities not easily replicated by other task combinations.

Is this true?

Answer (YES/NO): NO